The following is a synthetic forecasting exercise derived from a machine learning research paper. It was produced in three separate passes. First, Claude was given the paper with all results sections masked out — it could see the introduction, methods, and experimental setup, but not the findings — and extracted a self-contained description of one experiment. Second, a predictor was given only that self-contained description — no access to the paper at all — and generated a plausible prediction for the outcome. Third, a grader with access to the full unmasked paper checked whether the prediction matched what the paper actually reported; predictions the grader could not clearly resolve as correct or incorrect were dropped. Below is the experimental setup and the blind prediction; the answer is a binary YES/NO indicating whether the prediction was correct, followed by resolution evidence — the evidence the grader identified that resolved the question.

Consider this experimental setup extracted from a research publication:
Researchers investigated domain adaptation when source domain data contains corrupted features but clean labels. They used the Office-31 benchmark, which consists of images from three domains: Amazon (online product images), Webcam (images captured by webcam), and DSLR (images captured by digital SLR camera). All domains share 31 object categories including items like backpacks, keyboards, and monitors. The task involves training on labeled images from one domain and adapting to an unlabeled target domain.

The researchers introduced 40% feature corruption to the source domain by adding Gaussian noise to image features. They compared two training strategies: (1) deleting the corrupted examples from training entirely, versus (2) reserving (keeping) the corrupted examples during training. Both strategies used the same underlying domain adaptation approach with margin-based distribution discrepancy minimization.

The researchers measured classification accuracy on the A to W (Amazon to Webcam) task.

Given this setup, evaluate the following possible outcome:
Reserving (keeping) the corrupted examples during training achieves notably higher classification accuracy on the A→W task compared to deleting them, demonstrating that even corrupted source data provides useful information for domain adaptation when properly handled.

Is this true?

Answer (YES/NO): YES